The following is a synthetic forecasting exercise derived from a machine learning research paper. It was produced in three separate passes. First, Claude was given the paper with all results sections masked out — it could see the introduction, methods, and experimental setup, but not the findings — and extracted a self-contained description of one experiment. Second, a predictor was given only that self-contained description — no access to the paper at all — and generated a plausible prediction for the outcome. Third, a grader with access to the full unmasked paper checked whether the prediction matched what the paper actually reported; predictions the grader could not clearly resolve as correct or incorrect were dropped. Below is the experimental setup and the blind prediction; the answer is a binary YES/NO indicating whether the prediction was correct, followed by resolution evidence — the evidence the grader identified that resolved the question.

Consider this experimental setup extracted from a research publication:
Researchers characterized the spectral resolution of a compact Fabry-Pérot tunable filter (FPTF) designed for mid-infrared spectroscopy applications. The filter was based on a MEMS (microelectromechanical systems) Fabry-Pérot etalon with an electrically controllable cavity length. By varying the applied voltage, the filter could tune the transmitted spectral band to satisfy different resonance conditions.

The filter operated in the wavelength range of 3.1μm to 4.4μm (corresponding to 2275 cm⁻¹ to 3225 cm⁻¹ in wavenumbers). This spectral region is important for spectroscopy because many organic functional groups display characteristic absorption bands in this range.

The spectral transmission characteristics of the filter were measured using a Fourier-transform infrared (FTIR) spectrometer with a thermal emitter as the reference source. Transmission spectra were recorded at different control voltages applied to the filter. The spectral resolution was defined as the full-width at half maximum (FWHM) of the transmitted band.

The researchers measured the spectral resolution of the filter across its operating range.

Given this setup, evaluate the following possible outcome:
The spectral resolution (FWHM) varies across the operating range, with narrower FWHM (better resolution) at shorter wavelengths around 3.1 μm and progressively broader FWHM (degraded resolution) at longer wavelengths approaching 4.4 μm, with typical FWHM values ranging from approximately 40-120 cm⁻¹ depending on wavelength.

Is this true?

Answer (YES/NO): NO